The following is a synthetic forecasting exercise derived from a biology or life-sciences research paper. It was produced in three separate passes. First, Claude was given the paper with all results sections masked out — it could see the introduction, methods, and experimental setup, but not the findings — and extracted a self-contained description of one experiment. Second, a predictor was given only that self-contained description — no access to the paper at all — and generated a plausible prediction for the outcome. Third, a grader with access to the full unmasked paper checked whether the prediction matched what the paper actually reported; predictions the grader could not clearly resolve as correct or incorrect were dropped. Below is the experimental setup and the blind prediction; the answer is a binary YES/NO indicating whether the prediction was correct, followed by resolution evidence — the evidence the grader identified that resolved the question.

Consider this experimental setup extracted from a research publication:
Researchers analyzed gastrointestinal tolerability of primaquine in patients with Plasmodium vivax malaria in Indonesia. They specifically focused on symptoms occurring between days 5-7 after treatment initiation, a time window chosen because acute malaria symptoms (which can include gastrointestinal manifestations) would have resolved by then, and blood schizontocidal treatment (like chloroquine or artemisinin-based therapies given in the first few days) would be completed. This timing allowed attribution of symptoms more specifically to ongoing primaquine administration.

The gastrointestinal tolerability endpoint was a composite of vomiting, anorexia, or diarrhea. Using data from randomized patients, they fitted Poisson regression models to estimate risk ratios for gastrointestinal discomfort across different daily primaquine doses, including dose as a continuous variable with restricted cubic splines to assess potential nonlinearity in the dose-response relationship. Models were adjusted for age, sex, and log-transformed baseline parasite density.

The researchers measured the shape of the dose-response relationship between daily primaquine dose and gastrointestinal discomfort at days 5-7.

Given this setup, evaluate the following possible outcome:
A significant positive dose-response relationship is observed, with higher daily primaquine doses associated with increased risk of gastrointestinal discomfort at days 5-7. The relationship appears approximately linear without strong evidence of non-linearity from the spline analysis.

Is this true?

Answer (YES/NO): YES